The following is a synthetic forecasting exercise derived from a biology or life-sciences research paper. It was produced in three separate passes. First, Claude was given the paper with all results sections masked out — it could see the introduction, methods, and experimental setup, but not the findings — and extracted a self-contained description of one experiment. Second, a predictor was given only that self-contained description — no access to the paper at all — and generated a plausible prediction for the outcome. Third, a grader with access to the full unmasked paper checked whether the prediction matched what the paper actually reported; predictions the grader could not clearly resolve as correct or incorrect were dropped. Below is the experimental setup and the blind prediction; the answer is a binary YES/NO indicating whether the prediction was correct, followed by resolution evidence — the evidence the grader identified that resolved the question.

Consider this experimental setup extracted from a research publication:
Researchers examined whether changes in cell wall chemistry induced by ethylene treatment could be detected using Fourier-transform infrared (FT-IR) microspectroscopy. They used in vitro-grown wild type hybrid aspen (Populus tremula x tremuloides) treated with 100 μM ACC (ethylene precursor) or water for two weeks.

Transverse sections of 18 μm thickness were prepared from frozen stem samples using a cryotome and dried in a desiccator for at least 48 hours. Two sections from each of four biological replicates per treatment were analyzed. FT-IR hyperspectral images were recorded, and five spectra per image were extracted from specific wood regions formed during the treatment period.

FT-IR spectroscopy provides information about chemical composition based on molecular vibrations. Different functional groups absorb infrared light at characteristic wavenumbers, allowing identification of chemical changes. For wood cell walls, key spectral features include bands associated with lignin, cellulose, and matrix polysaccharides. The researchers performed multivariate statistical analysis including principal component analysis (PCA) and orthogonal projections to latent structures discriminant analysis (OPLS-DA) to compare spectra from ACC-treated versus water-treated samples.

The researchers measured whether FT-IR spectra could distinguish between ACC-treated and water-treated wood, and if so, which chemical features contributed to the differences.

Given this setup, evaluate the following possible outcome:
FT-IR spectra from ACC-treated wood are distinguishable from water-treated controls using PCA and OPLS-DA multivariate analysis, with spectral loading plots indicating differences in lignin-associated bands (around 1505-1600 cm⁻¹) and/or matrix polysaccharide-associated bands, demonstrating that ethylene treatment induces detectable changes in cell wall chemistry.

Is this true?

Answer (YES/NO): YES